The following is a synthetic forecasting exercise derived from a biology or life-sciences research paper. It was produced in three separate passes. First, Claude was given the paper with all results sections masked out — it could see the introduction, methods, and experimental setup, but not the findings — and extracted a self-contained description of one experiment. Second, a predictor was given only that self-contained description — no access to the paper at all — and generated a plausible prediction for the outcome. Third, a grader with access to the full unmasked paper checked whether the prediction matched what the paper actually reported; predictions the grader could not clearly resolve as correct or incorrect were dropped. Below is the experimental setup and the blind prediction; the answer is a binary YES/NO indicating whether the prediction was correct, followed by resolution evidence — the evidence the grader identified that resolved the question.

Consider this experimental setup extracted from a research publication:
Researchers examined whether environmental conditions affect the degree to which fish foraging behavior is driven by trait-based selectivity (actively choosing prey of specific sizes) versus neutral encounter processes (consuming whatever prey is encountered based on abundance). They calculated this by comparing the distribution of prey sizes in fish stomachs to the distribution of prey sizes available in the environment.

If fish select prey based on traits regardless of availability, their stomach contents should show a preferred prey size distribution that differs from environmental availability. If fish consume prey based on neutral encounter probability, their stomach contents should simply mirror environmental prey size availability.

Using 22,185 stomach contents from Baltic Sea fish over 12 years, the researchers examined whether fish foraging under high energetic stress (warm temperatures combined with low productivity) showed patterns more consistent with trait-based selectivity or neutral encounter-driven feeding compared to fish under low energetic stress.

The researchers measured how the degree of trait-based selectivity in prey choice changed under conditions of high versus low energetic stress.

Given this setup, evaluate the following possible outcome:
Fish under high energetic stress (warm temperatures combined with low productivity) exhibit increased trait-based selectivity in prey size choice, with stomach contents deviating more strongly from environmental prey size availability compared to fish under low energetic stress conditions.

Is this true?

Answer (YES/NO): NO